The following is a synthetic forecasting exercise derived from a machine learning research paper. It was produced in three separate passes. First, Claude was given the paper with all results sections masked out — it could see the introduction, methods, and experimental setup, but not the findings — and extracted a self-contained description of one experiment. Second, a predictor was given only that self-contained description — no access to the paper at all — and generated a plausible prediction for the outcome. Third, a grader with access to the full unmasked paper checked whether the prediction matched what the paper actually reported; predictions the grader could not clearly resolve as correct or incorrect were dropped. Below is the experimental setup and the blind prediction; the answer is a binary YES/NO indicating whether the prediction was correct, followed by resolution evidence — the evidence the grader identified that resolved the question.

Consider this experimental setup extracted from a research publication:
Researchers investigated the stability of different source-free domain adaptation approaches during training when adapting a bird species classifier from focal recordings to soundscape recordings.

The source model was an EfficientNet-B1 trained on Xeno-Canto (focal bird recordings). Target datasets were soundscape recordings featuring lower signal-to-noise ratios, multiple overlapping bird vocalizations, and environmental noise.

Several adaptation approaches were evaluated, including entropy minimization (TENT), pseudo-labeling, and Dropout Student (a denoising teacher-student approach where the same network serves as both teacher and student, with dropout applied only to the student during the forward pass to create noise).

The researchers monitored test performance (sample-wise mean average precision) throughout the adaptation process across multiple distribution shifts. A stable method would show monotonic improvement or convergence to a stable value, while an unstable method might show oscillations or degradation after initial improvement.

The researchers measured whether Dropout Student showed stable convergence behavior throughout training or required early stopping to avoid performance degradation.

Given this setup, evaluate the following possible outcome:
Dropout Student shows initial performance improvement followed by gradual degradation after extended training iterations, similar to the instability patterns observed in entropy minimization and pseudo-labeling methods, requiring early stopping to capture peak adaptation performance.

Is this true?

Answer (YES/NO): NO